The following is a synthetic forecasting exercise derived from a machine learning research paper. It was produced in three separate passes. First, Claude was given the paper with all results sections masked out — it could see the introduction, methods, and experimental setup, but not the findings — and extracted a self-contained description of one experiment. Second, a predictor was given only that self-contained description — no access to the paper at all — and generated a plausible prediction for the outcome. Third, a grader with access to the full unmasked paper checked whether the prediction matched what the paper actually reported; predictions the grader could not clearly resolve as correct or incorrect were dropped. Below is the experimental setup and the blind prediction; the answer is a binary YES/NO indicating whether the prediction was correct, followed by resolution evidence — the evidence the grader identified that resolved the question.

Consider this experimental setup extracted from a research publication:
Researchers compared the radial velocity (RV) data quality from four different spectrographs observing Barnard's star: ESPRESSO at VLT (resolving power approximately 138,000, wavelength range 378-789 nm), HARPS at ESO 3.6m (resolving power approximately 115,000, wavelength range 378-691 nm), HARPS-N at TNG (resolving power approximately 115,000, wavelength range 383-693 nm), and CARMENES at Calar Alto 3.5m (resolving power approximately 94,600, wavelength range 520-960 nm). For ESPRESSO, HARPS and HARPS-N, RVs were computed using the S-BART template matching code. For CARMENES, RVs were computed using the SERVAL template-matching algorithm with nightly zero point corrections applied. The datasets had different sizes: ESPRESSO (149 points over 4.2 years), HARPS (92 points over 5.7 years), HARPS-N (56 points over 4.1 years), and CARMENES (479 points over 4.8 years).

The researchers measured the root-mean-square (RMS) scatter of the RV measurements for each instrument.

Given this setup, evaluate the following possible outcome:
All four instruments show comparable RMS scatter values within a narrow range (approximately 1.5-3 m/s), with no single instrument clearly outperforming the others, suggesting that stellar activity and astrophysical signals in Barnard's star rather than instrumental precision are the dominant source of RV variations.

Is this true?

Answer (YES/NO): YES